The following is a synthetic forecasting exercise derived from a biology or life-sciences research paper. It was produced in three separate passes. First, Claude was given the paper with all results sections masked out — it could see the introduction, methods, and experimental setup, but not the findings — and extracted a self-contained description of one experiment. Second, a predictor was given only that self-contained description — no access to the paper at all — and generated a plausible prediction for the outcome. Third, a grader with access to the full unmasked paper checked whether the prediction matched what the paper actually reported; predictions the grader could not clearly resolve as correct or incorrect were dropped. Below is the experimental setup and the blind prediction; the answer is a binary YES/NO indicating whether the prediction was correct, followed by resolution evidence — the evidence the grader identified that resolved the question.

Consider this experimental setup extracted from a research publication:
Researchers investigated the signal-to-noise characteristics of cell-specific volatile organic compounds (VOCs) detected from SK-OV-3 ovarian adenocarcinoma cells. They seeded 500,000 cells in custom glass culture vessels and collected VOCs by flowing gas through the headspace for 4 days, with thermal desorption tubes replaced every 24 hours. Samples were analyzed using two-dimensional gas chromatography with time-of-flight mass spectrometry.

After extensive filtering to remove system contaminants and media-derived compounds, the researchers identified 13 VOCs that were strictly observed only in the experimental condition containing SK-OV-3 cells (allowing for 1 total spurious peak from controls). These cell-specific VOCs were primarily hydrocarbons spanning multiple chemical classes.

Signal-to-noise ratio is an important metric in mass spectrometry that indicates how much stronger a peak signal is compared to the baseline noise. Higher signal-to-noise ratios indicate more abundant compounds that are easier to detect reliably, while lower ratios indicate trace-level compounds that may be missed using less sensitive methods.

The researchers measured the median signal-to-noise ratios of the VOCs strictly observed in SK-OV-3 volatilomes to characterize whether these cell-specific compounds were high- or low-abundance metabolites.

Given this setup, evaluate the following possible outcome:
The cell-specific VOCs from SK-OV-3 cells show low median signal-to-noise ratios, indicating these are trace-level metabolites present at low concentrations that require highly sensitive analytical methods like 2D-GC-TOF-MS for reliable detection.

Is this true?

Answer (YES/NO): YES